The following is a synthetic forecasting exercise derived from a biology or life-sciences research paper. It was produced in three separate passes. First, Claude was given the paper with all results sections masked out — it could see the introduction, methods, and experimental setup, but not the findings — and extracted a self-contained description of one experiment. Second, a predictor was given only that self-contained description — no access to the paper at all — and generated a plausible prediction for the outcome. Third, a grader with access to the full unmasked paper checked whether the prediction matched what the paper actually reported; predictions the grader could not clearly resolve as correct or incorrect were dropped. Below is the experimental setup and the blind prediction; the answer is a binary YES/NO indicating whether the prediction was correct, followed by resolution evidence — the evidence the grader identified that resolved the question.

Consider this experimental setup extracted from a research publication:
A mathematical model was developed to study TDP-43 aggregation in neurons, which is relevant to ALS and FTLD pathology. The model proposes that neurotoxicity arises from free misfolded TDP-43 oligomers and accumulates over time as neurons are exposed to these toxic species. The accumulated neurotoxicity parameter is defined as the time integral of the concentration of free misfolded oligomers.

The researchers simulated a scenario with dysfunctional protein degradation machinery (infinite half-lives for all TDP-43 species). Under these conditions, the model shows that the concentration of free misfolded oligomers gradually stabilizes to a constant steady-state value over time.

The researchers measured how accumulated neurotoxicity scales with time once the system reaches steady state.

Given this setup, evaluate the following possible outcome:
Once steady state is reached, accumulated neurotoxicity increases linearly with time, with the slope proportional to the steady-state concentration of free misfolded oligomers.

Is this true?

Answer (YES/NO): YES